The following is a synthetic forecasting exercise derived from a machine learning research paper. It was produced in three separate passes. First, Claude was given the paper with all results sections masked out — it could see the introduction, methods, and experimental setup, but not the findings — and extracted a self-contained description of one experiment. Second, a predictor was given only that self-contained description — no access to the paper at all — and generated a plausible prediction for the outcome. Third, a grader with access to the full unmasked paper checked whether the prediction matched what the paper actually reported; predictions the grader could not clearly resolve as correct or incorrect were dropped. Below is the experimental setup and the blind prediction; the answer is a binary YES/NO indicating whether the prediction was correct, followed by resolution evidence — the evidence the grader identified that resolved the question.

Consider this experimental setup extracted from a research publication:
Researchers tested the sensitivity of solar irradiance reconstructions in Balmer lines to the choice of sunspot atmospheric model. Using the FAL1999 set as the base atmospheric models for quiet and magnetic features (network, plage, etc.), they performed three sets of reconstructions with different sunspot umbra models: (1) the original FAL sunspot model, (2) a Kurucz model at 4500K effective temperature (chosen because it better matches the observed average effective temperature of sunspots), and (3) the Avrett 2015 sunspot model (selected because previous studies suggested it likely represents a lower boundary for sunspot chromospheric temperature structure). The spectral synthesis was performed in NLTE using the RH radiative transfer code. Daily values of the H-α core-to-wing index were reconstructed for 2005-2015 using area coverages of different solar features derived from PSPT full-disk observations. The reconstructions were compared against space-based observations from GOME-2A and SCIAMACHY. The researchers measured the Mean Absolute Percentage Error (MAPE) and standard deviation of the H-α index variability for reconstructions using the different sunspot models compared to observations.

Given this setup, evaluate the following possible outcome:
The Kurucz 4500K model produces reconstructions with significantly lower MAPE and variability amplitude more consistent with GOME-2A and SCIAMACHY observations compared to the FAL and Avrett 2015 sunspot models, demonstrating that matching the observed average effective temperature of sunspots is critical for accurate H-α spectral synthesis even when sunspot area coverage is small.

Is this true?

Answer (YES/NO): NO